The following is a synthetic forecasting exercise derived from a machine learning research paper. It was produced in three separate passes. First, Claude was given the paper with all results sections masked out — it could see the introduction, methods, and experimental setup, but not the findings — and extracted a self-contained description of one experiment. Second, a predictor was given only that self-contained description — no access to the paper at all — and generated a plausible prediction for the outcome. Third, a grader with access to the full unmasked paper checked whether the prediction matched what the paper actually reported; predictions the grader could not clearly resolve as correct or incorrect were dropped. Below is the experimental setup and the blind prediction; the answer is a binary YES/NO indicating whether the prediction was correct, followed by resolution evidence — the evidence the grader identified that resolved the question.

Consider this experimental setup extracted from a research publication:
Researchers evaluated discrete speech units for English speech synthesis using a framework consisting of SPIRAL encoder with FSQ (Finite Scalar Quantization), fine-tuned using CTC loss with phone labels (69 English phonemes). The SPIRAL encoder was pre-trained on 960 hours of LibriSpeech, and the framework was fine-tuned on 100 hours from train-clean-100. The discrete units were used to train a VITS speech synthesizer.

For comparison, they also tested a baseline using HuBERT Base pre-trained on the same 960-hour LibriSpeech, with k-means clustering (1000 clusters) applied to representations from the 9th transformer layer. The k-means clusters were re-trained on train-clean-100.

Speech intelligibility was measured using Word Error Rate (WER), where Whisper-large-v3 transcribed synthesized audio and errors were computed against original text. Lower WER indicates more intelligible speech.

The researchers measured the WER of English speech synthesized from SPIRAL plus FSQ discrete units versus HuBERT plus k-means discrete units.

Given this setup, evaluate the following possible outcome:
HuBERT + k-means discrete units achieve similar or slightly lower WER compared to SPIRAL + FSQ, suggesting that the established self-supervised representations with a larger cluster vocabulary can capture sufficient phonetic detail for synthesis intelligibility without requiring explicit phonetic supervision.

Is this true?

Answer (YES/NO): NO